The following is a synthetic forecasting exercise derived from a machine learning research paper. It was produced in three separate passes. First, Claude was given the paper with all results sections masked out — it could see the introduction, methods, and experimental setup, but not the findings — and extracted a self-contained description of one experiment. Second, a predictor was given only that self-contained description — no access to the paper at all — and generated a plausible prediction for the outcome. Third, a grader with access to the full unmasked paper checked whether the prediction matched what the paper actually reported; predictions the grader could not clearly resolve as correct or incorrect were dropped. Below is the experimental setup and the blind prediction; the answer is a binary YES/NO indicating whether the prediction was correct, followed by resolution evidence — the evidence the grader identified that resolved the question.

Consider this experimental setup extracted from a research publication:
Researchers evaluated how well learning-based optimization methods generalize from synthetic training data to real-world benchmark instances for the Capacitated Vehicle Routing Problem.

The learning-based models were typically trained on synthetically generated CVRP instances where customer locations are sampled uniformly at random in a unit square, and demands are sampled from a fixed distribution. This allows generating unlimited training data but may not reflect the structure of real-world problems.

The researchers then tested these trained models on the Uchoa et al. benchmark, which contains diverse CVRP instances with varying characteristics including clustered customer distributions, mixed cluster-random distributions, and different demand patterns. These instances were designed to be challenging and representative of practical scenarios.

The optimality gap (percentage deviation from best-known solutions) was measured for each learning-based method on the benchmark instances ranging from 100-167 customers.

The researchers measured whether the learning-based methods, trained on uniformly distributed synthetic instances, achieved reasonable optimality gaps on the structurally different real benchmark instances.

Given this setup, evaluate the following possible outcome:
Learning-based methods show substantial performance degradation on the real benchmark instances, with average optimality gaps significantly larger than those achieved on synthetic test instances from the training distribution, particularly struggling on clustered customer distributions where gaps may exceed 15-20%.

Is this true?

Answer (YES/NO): NO